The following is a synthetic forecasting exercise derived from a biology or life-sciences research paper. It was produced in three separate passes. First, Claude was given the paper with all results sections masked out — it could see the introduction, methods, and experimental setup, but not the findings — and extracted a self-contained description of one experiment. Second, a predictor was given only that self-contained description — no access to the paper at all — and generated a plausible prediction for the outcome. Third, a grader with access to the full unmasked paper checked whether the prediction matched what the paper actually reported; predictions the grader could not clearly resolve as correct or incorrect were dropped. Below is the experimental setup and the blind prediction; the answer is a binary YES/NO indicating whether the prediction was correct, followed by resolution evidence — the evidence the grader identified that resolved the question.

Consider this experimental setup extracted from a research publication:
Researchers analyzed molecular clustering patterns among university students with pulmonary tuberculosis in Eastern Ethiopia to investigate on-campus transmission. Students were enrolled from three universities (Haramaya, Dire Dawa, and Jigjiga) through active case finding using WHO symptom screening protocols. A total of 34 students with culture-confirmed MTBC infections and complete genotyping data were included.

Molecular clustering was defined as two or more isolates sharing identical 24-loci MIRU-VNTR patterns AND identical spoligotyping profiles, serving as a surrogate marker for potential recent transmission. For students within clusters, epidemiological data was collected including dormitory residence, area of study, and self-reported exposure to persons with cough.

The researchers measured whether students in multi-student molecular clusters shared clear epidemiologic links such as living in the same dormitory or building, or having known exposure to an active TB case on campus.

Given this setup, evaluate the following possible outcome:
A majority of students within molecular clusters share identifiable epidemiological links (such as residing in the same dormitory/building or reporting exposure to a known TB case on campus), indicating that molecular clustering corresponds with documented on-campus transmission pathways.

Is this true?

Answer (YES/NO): NO